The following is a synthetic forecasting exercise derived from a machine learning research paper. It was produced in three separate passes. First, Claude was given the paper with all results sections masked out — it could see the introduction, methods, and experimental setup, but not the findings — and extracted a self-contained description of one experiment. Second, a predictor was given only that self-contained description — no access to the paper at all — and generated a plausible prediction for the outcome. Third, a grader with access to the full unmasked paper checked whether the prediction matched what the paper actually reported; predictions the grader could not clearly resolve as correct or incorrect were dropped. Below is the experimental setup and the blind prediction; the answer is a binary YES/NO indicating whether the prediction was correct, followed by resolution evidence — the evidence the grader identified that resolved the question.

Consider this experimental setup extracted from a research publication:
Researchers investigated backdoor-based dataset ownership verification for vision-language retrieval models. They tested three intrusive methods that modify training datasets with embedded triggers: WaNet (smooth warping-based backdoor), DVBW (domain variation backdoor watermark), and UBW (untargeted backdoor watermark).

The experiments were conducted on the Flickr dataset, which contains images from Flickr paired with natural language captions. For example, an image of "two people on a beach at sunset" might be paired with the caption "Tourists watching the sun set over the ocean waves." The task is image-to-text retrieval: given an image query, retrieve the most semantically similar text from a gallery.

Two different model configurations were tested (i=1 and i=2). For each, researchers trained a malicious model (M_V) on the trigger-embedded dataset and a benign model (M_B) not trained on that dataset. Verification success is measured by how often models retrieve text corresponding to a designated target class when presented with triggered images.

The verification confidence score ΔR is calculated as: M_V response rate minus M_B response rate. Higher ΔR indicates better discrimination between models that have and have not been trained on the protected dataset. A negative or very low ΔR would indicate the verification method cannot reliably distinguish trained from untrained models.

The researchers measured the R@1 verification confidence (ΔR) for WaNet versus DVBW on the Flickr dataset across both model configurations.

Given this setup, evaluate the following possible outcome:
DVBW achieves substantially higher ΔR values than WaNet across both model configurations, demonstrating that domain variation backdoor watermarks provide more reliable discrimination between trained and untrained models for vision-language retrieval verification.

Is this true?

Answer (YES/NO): YES